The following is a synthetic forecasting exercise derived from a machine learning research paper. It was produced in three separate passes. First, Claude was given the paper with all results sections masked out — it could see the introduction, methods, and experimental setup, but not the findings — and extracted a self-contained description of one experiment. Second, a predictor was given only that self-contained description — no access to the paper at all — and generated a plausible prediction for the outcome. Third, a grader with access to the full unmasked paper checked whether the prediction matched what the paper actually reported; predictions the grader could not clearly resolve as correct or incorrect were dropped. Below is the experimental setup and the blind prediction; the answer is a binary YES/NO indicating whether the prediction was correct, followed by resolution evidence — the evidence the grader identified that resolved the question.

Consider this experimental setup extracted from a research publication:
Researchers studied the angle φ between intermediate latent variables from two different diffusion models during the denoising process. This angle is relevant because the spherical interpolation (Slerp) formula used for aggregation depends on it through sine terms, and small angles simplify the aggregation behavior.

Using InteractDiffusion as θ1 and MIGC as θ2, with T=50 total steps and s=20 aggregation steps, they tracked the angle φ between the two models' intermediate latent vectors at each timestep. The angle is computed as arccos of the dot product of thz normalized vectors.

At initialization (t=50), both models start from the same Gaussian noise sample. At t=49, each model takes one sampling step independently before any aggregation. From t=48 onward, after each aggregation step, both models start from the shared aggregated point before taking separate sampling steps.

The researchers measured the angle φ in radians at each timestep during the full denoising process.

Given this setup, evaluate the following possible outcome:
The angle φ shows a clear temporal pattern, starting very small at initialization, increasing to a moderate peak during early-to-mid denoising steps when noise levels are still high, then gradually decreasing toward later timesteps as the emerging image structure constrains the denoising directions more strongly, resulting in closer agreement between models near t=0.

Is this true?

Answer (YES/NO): NO